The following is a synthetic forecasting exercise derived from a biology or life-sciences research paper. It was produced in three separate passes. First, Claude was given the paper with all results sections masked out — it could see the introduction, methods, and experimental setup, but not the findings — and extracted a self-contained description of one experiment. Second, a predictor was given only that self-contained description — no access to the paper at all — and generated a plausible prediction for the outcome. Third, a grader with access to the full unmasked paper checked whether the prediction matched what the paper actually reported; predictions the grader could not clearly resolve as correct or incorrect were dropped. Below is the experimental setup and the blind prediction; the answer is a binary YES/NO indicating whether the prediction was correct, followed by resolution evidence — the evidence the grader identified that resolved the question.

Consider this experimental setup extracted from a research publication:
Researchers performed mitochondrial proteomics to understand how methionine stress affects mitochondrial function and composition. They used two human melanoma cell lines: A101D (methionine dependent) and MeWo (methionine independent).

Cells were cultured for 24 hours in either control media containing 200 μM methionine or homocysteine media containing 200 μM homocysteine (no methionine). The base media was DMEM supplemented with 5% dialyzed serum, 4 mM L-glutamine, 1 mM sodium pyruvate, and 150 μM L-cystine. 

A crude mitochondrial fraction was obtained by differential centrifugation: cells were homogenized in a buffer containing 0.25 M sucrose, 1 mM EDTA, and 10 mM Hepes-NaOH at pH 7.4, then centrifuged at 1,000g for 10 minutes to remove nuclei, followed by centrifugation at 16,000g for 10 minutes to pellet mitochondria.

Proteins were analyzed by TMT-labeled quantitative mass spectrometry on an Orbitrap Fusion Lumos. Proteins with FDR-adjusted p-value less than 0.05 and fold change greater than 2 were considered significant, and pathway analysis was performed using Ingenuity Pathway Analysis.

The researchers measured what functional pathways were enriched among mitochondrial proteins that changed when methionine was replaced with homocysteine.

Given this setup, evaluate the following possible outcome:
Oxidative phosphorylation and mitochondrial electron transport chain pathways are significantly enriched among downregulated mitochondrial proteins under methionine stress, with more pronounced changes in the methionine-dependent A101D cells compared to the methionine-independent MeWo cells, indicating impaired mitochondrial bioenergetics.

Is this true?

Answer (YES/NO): NO